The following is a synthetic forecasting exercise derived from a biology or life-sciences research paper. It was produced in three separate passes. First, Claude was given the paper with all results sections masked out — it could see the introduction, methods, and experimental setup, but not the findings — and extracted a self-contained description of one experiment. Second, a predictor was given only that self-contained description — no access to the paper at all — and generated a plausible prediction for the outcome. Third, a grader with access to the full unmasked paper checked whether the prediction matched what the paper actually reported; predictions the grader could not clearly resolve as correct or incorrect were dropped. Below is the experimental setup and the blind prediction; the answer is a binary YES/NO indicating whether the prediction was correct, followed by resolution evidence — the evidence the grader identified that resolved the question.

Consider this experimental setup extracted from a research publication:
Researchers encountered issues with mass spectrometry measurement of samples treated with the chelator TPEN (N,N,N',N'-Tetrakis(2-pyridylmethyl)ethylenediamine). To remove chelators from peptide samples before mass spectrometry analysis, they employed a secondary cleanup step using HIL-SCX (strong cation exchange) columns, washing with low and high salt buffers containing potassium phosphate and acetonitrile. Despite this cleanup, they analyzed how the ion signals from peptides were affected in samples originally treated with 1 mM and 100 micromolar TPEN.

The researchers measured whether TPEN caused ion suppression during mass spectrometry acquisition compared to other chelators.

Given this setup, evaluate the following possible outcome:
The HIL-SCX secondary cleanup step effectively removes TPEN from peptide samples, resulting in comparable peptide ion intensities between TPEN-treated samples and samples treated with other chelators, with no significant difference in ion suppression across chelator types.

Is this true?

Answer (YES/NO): NO